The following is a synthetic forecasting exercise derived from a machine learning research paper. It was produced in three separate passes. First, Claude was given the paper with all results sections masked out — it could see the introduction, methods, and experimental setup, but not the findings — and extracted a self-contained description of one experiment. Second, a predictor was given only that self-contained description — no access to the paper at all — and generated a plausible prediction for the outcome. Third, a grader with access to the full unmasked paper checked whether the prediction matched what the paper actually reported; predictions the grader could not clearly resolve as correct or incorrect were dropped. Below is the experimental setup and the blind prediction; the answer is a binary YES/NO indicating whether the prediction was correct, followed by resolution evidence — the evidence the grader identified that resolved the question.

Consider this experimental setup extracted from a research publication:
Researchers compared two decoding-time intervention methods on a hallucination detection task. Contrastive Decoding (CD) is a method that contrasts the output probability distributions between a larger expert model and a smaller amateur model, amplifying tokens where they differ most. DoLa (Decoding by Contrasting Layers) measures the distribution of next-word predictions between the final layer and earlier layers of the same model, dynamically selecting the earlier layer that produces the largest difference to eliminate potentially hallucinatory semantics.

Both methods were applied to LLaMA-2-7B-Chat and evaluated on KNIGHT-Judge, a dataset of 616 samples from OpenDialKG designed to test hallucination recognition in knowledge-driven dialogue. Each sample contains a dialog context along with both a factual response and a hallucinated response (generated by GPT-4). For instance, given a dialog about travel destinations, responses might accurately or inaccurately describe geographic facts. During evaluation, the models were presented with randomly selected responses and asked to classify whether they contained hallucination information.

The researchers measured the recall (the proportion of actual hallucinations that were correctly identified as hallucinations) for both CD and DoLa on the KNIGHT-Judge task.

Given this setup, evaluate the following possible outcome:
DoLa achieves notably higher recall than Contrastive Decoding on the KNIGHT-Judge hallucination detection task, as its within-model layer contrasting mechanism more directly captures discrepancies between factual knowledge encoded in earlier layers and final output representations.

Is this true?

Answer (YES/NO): NO